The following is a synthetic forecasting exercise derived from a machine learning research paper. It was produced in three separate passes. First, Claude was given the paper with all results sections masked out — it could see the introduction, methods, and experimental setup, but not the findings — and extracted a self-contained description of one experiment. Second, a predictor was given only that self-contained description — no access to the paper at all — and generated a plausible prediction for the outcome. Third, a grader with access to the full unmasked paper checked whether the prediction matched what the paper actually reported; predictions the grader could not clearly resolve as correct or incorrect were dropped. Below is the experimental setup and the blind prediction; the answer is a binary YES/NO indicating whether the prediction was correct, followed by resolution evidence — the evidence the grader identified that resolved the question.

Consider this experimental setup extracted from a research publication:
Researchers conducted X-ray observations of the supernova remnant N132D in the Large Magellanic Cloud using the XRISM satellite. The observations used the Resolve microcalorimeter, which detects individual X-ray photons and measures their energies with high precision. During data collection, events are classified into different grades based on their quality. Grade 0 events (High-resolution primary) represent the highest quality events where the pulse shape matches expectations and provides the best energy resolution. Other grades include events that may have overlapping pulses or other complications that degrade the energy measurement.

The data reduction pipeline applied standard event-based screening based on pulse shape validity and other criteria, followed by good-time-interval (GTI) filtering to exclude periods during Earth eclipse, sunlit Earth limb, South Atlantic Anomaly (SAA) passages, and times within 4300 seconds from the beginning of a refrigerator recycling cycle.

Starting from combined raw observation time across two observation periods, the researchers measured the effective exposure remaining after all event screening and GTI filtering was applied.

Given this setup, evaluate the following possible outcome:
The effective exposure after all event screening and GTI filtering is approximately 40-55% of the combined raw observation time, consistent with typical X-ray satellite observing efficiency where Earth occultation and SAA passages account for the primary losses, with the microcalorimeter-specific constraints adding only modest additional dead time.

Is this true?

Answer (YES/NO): YES